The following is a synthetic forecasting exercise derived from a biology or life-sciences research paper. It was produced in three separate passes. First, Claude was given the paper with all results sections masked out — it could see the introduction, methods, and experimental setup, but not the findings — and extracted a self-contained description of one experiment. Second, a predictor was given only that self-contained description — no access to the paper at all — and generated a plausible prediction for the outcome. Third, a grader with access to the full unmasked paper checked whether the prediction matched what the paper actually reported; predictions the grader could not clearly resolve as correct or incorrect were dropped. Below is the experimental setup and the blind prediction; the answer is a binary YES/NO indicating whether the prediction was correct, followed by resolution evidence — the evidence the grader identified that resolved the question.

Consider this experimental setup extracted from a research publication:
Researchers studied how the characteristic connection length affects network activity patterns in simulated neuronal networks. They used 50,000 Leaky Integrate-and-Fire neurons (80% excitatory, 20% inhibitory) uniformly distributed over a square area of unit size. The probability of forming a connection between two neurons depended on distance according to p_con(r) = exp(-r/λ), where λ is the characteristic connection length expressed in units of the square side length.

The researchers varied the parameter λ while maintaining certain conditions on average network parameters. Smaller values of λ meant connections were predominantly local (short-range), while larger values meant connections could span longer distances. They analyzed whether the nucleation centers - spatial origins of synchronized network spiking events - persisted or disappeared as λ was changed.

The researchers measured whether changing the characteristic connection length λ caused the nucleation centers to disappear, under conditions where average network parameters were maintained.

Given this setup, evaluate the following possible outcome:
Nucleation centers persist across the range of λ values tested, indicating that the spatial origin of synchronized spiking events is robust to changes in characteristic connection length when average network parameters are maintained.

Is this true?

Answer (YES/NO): YES